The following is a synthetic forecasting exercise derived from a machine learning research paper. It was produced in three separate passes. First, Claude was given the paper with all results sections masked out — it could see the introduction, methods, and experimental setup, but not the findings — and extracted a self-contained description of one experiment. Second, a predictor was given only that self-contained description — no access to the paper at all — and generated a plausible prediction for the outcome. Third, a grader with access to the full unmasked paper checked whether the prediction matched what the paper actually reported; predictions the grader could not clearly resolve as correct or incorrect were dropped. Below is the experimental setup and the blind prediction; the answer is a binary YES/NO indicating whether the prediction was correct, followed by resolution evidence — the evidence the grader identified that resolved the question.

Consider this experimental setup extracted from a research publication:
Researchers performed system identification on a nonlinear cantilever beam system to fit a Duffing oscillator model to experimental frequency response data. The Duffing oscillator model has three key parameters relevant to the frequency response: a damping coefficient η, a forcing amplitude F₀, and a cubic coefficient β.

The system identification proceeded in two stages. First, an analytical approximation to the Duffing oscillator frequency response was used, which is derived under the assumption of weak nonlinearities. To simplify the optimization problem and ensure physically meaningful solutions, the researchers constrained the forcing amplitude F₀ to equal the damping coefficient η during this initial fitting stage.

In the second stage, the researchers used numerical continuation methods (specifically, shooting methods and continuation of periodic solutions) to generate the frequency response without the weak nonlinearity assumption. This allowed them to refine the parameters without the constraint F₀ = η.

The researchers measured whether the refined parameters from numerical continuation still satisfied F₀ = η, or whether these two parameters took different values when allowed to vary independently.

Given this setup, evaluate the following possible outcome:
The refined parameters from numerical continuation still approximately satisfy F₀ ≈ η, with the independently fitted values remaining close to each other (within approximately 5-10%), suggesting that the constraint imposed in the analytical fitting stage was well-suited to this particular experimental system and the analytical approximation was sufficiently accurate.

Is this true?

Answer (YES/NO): NO